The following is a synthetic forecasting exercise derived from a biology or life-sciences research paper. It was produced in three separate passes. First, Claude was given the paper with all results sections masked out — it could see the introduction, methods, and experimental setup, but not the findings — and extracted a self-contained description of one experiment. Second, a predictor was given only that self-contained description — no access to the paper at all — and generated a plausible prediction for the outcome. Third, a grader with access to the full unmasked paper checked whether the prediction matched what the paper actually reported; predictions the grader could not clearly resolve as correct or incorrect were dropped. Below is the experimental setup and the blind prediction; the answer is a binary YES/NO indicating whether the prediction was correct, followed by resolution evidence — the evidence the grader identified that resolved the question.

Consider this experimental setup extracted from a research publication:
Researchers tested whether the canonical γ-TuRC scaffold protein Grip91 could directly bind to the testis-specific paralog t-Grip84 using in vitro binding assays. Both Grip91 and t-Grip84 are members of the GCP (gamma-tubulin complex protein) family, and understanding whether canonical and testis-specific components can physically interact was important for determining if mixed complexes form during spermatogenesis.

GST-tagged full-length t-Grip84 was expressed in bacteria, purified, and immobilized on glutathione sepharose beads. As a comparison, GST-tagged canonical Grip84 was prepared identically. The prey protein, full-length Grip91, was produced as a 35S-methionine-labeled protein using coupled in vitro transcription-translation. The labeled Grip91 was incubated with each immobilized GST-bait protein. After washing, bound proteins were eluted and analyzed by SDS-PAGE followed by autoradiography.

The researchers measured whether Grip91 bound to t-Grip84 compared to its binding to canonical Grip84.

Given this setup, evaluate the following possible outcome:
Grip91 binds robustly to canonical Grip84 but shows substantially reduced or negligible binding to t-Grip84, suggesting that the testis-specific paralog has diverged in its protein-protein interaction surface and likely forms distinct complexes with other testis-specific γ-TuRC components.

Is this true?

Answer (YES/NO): NO